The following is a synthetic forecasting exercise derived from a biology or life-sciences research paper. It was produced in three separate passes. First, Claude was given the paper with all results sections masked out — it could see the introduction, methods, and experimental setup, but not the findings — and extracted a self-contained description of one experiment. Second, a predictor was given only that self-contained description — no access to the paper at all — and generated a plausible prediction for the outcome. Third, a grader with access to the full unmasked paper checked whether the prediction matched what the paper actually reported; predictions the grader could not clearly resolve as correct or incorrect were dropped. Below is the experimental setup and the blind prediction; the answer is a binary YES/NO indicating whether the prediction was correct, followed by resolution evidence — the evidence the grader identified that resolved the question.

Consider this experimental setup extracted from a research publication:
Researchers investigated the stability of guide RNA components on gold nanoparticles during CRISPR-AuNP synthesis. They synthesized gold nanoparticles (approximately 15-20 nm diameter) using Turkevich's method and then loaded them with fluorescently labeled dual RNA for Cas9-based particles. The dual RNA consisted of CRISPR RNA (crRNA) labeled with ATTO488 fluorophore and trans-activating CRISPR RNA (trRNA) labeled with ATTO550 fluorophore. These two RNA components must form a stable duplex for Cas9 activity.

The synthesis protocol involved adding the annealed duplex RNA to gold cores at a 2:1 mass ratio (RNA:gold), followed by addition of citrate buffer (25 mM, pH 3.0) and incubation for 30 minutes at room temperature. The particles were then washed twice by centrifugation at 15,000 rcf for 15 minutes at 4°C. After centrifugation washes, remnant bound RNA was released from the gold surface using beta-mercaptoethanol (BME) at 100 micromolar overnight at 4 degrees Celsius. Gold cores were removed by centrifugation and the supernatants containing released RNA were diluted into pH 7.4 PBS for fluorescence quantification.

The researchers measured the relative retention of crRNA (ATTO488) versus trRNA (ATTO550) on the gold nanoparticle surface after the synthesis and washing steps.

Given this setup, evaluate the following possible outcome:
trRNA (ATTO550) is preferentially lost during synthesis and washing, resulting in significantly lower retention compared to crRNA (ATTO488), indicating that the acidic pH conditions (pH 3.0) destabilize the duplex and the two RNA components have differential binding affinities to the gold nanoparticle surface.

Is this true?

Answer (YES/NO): YES